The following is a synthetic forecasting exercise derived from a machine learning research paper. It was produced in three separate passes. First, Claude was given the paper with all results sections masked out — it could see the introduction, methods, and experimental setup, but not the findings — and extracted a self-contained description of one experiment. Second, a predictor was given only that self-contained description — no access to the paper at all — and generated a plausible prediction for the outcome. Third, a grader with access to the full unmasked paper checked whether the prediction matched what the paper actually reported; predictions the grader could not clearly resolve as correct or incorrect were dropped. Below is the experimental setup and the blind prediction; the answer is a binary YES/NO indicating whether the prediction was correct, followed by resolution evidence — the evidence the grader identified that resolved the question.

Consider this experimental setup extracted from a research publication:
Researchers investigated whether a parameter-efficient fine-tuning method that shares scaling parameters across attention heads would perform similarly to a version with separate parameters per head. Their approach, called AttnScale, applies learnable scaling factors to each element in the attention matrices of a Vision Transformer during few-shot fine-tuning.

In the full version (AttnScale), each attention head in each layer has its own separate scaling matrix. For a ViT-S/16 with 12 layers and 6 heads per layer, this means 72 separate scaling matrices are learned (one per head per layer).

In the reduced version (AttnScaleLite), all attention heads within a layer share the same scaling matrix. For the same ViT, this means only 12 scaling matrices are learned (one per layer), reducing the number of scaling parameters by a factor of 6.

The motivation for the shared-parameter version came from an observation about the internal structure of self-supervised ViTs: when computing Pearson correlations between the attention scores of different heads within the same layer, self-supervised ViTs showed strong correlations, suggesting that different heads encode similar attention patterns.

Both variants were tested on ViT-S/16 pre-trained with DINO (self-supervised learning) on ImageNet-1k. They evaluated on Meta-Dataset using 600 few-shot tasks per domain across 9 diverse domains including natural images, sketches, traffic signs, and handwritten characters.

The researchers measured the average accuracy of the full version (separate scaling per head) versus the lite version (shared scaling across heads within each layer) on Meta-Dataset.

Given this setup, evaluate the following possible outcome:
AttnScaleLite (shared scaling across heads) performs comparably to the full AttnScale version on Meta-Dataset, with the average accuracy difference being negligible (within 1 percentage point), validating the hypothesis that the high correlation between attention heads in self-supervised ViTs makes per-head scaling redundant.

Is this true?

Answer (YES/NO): YES